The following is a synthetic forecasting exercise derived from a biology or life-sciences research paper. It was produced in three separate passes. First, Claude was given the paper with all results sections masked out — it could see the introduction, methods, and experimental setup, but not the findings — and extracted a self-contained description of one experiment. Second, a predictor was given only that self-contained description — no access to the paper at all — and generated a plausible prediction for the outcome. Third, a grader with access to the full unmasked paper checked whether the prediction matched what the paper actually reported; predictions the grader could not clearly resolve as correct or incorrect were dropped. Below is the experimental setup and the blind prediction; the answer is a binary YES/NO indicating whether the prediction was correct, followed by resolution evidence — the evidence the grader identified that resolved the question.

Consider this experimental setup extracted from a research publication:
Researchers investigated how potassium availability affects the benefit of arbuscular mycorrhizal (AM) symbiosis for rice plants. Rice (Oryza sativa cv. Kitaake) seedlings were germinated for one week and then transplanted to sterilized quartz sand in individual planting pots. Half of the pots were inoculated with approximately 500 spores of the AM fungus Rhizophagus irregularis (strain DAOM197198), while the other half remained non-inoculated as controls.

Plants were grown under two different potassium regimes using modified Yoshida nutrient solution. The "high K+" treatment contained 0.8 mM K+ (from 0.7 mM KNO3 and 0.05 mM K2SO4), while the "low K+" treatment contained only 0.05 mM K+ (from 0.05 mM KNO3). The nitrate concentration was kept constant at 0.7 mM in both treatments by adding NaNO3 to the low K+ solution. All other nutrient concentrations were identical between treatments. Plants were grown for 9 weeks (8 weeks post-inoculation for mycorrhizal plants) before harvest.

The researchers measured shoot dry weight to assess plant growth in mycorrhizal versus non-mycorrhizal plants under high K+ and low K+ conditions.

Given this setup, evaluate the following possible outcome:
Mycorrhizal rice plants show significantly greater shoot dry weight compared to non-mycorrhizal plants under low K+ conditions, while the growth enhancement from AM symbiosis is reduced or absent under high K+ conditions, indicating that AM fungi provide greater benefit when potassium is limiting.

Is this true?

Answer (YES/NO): YES